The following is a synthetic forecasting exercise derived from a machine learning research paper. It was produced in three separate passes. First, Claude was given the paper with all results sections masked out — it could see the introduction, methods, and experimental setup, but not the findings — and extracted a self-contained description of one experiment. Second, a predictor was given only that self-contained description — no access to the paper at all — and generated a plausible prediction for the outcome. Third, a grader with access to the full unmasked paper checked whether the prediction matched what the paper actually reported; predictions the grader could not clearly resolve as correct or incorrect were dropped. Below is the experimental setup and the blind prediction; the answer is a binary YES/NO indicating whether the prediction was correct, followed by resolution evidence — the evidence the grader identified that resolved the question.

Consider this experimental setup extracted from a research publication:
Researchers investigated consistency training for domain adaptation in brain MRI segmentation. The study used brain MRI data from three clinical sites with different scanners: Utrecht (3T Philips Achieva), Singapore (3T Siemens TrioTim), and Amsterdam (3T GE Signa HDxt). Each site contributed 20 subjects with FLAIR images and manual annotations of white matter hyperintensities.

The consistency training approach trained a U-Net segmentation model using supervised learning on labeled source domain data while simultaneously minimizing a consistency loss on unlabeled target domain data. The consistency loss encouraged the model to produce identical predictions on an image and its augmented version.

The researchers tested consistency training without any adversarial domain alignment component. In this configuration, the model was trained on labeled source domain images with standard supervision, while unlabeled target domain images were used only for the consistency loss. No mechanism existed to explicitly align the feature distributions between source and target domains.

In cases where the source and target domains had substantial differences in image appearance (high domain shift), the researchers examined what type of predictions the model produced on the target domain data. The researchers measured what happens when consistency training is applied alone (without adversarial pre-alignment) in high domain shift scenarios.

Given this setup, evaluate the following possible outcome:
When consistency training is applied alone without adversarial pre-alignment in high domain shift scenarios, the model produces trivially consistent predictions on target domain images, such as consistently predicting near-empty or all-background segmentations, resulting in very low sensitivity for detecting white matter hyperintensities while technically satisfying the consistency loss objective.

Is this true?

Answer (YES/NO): NO